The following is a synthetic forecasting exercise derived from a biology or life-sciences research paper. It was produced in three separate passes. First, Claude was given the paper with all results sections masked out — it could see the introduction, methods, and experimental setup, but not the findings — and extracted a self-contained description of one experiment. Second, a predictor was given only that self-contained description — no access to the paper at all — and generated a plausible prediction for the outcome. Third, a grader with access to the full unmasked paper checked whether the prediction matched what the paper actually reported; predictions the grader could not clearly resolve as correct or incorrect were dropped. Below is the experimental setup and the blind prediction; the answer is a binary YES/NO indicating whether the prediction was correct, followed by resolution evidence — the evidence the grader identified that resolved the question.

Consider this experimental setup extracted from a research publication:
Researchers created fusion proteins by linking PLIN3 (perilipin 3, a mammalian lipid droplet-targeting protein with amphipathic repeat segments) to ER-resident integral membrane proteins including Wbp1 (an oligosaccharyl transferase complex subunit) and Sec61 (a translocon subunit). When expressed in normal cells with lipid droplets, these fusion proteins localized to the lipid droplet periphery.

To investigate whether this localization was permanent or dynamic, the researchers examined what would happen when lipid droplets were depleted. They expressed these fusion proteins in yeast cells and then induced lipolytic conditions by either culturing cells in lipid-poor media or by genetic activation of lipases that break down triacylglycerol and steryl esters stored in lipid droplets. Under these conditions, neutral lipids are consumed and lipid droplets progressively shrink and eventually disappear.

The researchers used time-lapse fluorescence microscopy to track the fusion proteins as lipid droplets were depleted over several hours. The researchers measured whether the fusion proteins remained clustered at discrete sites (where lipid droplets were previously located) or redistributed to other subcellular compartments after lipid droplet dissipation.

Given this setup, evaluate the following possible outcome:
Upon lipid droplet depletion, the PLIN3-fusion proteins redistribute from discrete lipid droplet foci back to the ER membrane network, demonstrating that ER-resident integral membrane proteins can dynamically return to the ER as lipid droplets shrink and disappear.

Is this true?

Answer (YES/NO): NO